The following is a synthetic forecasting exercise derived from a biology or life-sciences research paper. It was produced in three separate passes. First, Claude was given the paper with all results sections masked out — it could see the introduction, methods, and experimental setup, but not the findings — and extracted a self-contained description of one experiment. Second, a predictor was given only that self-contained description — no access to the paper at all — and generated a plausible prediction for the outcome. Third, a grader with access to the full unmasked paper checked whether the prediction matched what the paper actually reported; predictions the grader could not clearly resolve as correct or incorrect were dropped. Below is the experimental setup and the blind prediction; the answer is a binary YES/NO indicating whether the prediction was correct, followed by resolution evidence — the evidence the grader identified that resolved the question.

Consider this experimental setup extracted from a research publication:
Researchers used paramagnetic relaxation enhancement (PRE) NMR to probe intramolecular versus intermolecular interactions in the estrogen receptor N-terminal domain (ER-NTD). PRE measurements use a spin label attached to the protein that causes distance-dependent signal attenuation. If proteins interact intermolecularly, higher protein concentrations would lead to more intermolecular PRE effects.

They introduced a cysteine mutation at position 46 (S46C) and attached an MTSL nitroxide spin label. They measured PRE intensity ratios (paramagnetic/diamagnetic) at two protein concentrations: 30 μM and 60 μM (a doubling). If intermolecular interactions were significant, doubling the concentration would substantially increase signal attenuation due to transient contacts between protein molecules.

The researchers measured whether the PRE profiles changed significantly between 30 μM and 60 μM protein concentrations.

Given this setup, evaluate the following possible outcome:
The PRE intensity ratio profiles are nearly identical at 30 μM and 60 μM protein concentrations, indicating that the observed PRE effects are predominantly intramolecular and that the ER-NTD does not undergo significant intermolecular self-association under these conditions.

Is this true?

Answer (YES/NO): YES